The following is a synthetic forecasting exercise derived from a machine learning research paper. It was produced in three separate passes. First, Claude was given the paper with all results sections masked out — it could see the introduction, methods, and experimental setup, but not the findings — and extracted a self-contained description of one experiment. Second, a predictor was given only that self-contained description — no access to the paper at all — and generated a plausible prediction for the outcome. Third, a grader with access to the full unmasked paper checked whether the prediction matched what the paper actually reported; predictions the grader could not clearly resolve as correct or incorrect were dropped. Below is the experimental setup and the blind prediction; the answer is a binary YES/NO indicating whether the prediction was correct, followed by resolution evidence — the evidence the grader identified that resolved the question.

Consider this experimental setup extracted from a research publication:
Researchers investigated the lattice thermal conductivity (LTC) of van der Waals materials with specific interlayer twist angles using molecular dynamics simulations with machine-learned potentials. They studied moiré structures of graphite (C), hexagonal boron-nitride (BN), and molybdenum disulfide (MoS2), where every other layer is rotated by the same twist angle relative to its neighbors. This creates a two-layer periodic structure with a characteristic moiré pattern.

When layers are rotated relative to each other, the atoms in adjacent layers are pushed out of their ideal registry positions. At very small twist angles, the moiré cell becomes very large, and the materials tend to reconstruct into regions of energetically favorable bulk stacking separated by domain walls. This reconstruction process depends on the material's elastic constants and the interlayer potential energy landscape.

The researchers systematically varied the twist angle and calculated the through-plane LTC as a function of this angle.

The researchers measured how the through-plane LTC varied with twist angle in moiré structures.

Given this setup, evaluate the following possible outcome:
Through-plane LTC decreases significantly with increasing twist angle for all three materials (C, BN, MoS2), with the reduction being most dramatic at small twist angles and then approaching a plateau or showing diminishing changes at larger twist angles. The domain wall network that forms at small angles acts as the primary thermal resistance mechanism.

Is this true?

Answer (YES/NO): NO